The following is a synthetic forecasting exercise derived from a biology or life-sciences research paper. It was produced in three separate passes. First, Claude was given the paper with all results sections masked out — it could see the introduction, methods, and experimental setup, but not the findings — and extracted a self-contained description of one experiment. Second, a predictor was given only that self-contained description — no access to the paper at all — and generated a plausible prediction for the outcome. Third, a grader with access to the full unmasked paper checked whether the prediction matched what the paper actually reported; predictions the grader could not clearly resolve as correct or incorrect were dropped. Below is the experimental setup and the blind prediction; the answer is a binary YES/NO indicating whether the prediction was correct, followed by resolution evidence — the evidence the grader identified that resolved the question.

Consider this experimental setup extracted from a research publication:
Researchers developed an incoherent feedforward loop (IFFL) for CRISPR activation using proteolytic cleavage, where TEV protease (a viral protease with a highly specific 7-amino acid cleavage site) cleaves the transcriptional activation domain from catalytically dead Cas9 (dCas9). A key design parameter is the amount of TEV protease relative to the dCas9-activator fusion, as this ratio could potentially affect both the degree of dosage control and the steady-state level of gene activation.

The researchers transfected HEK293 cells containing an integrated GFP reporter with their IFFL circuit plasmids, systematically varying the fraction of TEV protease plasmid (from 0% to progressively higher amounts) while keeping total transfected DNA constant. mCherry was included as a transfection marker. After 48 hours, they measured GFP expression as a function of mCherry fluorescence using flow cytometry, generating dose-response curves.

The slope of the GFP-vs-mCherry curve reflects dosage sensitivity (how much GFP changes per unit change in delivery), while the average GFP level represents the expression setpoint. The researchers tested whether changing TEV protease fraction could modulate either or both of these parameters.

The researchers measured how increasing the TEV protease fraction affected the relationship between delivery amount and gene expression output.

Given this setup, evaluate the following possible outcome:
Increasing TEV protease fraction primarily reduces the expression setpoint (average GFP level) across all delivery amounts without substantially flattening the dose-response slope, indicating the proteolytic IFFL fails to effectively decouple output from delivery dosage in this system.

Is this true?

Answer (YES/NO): NO